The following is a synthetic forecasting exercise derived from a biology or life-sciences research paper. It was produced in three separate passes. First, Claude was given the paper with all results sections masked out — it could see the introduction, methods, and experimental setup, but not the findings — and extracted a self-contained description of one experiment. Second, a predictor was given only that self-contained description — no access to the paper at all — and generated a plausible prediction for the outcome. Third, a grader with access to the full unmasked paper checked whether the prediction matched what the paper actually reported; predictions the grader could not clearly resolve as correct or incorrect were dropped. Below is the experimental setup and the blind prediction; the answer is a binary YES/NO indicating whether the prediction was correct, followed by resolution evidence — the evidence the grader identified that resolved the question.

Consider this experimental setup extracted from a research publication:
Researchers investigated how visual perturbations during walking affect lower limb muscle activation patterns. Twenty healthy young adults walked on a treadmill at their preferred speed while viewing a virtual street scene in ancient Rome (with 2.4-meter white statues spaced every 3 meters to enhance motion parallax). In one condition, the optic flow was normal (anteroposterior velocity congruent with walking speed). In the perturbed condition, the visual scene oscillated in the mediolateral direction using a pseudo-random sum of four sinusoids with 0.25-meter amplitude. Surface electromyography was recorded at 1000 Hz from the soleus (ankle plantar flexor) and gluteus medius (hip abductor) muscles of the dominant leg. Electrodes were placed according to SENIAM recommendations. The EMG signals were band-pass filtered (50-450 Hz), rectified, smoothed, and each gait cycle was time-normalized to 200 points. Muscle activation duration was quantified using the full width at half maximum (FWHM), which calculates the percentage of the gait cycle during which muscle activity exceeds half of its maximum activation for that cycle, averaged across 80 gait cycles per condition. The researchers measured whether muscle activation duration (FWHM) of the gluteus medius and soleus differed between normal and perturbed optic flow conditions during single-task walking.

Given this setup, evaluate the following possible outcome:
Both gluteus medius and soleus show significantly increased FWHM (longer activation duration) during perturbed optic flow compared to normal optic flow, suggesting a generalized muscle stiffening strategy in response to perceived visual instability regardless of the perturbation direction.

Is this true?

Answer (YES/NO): NO